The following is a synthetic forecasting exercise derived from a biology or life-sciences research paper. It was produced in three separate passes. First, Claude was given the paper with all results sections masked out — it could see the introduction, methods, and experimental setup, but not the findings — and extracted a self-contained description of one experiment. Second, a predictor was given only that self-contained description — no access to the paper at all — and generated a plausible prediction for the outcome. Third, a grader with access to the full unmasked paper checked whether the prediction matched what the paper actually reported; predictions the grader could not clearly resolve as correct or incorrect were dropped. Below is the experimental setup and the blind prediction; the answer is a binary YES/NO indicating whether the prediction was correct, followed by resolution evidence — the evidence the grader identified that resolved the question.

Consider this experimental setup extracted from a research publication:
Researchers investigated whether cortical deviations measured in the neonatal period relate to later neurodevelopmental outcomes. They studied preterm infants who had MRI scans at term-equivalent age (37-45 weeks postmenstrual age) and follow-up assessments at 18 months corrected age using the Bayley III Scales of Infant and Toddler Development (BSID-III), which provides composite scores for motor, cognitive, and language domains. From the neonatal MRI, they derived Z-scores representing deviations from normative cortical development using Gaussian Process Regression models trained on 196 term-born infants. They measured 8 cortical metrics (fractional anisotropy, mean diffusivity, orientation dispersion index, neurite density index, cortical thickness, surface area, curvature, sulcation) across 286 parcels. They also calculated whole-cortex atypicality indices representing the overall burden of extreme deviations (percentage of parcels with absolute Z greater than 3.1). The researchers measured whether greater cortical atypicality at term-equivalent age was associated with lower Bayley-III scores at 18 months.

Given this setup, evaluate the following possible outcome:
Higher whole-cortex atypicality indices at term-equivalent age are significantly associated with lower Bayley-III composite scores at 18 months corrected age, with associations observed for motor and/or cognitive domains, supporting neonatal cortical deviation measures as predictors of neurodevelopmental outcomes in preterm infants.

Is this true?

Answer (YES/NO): NO